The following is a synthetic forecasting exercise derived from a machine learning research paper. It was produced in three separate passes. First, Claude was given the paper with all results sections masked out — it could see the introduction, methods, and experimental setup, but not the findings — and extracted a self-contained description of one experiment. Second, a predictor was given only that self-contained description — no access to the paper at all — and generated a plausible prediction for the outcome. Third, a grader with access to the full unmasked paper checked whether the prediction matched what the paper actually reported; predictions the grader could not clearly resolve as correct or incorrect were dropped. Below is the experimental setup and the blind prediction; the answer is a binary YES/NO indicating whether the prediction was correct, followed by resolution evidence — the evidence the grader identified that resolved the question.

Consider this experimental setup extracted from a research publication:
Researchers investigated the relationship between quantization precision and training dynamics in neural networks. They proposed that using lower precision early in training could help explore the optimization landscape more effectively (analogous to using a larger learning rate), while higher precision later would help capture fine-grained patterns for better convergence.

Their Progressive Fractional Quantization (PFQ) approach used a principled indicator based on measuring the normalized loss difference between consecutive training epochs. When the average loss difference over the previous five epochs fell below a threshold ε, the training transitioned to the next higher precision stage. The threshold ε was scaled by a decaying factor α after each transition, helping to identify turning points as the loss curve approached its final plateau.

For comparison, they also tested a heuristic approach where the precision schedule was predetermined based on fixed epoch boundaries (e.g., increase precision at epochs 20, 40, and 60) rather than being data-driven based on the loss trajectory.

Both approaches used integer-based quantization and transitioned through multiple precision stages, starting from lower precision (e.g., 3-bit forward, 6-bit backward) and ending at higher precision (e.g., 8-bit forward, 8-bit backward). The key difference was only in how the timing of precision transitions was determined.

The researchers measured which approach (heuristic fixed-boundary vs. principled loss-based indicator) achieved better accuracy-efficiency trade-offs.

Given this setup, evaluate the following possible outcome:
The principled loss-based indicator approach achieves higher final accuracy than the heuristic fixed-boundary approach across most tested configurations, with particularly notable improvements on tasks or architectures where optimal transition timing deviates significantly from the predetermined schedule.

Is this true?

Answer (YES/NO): NO